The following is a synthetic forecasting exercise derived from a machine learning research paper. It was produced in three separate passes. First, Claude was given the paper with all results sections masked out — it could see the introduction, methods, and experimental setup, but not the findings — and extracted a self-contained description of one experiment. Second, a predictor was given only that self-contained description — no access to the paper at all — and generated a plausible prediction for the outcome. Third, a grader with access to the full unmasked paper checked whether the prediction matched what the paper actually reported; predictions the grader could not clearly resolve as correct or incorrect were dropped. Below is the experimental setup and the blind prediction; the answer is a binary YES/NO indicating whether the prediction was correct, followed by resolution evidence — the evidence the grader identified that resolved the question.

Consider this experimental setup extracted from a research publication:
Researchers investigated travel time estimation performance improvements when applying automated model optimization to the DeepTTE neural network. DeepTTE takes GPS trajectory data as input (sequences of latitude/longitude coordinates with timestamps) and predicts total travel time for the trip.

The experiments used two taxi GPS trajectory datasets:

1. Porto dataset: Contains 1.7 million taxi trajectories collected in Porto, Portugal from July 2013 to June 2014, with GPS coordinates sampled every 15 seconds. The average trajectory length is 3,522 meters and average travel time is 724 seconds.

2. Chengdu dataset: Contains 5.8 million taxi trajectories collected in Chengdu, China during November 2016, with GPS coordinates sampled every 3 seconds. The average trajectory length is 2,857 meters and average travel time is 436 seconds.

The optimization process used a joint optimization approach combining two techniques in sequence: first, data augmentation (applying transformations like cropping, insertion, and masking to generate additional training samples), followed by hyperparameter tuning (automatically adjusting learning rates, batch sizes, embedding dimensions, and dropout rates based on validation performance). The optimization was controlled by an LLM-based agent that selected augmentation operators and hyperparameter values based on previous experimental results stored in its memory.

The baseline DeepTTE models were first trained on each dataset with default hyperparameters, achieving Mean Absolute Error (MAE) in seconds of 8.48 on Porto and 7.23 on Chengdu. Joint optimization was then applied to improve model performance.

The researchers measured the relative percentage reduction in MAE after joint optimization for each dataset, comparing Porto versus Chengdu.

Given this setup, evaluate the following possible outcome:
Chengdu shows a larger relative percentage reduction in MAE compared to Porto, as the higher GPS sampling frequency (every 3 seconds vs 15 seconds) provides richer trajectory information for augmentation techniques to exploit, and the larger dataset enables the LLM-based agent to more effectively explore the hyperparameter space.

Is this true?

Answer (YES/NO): NO